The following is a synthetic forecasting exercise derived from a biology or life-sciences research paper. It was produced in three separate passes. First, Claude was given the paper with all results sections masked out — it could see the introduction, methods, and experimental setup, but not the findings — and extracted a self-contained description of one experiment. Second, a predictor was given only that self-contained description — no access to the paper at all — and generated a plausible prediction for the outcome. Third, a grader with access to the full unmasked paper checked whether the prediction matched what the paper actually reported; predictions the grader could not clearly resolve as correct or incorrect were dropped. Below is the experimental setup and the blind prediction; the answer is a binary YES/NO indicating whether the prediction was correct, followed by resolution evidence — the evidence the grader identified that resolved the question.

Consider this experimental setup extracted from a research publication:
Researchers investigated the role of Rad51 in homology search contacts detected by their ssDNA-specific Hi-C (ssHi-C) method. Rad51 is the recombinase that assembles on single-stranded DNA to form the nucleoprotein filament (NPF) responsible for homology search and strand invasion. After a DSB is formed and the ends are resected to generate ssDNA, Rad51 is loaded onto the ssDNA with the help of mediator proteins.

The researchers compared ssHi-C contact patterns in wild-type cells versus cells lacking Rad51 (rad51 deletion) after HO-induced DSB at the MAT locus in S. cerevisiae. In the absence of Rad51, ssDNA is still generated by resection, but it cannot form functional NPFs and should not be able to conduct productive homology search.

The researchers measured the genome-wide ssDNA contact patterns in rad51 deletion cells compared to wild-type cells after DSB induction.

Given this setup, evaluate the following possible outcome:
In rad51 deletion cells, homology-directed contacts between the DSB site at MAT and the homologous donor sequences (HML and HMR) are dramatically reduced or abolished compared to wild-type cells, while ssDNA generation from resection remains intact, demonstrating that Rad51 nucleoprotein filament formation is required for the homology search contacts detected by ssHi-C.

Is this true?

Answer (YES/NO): YES